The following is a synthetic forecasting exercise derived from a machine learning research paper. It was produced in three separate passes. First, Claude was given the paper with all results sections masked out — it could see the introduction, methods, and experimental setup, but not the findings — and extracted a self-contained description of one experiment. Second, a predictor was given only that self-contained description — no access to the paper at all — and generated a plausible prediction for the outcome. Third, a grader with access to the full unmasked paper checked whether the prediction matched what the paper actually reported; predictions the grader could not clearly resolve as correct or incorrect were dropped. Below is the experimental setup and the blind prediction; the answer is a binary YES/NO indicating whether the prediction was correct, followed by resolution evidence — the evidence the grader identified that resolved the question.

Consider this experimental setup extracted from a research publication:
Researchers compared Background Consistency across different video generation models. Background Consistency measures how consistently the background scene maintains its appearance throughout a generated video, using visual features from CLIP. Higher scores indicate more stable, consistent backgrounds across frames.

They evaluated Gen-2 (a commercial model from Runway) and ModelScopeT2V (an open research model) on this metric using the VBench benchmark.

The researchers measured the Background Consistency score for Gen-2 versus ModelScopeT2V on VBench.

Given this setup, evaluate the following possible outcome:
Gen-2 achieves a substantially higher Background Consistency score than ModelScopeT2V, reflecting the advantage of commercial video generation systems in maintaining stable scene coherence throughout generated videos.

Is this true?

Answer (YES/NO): NO